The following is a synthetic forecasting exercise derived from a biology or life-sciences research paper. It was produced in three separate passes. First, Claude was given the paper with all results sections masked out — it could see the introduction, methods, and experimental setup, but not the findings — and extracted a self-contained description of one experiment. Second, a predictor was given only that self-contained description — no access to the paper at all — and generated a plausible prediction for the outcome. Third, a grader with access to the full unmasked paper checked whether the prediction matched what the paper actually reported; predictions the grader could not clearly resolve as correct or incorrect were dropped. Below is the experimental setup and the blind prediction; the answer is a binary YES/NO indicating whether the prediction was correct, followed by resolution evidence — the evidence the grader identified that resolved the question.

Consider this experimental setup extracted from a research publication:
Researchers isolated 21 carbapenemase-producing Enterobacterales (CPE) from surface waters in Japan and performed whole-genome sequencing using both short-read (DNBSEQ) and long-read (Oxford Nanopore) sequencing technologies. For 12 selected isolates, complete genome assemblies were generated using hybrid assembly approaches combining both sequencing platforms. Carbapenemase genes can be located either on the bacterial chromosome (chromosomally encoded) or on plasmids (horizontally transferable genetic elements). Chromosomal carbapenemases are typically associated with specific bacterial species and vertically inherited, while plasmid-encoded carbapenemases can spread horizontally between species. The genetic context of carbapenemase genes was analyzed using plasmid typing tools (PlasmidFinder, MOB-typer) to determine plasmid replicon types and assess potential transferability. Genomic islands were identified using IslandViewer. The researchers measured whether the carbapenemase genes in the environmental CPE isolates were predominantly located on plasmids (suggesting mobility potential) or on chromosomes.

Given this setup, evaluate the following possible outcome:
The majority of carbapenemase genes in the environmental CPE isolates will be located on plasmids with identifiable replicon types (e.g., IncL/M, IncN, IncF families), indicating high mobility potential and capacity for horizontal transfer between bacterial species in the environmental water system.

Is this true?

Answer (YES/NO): NO